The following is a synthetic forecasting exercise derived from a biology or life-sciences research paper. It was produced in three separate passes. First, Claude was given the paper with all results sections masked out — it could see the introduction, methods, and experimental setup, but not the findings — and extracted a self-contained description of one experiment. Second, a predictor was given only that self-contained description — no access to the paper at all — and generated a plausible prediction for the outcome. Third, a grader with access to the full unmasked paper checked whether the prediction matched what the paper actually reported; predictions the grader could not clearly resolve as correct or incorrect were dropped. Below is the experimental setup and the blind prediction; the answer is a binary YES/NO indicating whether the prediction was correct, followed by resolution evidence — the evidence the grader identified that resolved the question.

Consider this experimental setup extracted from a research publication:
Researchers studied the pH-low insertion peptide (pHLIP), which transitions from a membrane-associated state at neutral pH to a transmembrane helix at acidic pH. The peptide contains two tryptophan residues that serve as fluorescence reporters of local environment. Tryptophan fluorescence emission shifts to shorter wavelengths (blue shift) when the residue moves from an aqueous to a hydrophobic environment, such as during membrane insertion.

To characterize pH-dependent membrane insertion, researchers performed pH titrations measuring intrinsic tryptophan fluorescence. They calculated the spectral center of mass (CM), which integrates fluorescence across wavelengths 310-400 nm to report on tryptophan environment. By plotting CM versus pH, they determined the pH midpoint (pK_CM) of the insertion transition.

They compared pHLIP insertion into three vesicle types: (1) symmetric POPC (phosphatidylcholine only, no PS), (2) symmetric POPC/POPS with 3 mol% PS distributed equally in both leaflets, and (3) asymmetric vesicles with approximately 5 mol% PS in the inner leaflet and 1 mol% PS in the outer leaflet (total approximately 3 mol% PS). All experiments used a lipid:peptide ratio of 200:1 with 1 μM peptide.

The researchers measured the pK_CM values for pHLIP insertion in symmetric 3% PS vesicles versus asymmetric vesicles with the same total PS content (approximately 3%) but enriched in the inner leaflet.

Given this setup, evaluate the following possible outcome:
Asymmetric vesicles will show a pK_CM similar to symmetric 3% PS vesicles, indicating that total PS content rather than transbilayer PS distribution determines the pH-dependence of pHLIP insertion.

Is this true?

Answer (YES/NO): NO